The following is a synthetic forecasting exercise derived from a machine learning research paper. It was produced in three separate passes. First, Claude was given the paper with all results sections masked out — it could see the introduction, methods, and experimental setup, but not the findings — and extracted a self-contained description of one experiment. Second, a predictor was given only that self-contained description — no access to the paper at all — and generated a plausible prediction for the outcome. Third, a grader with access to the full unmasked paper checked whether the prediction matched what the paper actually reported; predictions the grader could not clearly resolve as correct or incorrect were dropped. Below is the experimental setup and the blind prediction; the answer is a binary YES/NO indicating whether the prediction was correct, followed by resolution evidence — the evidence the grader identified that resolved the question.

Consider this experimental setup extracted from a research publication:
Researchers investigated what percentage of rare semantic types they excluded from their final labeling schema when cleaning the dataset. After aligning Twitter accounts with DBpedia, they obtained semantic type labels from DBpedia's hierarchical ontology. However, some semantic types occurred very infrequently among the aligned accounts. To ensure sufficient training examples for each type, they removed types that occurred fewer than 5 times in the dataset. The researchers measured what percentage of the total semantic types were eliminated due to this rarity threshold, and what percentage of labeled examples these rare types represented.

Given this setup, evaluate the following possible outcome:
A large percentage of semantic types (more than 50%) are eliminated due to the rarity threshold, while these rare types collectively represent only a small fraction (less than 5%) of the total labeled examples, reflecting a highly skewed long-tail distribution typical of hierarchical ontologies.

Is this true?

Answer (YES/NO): NO